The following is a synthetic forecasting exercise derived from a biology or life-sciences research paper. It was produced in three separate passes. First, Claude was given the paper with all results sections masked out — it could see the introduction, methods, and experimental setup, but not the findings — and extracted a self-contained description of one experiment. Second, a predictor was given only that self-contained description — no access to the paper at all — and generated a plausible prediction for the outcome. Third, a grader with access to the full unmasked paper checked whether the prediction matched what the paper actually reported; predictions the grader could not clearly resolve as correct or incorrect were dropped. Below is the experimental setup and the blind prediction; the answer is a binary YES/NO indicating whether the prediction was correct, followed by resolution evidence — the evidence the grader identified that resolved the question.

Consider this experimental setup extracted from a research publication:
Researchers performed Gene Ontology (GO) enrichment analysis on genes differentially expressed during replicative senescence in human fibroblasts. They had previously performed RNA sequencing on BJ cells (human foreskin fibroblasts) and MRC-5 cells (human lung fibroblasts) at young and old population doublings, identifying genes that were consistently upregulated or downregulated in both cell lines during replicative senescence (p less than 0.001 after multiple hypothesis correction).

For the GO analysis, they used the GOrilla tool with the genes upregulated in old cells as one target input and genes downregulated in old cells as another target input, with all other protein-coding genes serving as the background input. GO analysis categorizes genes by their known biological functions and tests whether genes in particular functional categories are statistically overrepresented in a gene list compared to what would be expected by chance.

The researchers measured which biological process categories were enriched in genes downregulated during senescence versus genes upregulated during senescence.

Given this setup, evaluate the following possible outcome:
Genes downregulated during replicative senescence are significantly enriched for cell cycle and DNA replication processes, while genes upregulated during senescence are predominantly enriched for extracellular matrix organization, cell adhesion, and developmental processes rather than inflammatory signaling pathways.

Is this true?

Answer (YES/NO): NO